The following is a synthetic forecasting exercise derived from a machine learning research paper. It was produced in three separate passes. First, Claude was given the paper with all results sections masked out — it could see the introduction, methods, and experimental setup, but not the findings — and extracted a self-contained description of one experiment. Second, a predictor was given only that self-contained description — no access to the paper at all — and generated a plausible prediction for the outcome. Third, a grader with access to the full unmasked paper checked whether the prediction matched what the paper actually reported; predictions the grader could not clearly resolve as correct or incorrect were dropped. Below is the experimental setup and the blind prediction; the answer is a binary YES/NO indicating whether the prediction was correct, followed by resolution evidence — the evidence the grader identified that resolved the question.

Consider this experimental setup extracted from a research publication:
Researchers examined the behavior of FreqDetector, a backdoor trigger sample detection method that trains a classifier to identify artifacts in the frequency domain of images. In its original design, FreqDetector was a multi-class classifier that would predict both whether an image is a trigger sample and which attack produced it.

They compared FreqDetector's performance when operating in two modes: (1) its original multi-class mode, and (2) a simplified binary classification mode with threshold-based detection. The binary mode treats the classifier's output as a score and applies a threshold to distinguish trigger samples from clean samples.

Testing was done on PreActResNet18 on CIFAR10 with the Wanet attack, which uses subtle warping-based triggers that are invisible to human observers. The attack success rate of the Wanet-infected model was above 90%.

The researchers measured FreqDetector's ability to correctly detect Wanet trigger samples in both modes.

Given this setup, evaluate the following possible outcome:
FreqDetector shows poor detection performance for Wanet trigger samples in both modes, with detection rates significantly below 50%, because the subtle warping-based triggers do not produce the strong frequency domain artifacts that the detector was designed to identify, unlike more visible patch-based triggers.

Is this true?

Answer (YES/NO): YES